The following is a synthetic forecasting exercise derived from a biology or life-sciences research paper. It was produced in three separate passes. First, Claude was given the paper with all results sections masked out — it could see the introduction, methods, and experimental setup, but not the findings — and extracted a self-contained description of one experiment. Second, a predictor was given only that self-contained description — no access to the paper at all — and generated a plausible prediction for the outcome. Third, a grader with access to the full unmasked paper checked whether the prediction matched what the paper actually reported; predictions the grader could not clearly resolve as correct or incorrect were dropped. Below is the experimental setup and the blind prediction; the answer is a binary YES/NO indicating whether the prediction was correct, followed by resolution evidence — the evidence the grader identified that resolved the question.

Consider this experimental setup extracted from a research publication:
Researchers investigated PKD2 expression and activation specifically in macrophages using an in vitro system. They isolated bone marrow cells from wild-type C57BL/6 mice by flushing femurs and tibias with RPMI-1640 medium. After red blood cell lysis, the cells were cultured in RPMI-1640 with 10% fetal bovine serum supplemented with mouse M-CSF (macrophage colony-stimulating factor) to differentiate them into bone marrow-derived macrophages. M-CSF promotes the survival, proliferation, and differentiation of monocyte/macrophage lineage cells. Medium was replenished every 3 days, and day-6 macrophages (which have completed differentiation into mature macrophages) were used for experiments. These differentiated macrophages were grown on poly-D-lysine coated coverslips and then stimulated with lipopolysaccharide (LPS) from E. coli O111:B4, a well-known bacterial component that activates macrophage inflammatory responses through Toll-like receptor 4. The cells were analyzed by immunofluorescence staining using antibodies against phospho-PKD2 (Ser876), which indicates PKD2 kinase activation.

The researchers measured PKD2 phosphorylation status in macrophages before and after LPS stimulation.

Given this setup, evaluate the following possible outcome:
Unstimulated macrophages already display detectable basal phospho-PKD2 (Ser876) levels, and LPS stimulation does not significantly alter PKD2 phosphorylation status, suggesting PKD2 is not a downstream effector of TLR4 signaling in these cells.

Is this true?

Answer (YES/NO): NO